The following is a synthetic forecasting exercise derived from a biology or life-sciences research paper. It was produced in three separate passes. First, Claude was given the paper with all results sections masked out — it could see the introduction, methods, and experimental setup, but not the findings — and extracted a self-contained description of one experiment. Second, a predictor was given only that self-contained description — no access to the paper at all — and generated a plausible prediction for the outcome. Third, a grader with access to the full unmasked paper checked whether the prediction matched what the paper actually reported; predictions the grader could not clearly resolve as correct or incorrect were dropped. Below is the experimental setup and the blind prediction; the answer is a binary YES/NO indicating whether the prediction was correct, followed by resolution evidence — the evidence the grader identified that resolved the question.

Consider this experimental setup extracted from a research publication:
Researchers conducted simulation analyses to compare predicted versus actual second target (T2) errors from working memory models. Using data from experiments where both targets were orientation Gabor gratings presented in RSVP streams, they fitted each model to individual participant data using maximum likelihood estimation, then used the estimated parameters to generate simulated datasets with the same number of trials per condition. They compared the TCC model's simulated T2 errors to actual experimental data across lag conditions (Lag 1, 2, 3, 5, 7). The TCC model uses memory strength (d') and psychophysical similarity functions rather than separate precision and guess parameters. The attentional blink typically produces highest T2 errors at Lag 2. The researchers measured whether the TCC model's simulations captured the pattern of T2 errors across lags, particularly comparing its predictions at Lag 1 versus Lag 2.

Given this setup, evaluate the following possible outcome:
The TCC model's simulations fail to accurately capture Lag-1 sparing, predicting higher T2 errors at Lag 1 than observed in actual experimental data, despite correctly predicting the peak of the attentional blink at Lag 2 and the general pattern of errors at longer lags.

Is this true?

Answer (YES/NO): NO